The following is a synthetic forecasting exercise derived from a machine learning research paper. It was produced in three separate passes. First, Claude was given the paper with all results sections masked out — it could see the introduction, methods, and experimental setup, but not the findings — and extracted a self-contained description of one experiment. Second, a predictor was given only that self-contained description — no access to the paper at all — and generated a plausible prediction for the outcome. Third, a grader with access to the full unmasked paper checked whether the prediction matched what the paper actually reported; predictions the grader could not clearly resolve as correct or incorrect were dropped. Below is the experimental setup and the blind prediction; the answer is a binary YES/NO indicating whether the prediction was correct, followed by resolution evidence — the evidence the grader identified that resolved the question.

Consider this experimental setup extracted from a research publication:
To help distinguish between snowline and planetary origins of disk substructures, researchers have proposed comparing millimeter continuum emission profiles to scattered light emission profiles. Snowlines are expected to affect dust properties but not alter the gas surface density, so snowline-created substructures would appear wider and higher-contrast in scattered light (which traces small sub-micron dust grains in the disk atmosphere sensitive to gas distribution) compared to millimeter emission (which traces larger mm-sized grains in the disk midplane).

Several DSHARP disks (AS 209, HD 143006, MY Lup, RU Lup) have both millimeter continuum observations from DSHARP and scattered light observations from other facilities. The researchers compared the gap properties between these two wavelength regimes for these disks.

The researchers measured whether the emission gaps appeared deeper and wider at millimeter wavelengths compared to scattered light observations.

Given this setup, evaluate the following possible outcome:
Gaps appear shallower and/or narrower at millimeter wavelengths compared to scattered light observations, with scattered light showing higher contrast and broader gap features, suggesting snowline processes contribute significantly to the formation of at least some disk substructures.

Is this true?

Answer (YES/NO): NO